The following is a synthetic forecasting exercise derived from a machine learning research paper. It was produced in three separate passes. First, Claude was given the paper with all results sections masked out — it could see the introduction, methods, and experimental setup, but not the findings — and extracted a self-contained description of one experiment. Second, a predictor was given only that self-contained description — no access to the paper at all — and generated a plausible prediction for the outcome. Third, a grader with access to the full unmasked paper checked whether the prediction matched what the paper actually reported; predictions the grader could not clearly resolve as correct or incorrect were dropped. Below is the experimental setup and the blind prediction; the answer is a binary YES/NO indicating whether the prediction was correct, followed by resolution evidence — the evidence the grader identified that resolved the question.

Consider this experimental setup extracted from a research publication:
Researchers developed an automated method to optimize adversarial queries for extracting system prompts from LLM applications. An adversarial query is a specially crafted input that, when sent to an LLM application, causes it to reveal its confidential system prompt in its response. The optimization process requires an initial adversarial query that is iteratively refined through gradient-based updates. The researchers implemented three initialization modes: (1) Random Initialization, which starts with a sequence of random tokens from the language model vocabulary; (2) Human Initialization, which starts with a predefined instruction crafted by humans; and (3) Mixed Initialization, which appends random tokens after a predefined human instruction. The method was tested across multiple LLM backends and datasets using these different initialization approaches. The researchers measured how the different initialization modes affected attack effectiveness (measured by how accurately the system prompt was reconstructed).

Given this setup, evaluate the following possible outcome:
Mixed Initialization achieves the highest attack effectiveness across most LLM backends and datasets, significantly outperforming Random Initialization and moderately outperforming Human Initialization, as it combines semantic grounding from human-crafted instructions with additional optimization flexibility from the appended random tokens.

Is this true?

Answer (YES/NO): NO